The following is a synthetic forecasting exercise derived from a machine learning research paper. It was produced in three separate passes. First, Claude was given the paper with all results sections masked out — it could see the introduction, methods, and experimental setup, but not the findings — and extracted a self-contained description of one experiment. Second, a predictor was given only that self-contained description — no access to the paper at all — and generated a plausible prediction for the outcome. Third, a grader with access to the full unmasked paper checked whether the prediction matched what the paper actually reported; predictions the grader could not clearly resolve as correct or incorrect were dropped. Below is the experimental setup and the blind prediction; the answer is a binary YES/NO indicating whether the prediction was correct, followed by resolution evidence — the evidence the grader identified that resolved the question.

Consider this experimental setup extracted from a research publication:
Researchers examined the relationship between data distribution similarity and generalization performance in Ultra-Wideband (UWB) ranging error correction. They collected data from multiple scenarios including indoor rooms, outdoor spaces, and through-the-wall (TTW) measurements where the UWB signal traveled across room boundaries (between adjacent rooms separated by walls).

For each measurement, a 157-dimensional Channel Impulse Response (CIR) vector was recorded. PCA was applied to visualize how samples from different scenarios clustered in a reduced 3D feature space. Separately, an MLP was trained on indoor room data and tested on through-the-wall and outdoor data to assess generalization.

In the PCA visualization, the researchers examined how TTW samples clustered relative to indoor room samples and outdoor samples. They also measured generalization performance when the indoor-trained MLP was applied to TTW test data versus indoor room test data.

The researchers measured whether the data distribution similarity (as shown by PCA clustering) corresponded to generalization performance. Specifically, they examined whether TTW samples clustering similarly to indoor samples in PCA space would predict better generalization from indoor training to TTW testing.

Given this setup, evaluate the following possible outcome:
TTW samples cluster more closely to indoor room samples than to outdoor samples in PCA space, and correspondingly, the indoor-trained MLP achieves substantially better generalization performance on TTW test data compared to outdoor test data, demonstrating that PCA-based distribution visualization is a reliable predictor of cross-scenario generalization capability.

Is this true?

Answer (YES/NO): NO